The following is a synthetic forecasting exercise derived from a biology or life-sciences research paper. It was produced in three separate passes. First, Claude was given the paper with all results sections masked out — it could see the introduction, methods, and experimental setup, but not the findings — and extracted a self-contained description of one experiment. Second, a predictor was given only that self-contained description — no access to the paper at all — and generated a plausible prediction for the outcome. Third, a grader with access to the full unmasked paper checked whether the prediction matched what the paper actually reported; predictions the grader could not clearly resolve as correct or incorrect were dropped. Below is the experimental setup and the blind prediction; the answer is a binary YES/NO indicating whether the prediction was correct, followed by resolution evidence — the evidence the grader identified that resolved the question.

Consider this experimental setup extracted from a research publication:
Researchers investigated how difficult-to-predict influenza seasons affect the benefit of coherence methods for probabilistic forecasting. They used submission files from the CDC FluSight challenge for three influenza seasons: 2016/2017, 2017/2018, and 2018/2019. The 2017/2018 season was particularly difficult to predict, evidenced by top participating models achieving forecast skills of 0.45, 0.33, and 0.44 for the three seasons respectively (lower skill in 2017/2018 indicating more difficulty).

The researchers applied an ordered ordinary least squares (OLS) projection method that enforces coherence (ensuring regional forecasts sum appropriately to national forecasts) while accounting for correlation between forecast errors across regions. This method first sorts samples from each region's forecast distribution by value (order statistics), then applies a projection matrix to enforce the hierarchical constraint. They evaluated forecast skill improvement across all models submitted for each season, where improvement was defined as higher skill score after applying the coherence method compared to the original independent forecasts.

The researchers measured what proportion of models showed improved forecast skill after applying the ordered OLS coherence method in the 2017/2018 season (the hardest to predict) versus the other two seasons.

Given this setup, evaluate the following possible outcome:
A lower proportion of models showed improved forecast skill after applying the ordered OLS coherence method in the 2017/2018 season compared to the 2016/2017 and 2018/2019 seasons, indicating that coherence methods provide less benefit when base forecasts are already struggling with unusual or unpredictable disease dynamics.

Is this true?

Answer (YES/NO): NO